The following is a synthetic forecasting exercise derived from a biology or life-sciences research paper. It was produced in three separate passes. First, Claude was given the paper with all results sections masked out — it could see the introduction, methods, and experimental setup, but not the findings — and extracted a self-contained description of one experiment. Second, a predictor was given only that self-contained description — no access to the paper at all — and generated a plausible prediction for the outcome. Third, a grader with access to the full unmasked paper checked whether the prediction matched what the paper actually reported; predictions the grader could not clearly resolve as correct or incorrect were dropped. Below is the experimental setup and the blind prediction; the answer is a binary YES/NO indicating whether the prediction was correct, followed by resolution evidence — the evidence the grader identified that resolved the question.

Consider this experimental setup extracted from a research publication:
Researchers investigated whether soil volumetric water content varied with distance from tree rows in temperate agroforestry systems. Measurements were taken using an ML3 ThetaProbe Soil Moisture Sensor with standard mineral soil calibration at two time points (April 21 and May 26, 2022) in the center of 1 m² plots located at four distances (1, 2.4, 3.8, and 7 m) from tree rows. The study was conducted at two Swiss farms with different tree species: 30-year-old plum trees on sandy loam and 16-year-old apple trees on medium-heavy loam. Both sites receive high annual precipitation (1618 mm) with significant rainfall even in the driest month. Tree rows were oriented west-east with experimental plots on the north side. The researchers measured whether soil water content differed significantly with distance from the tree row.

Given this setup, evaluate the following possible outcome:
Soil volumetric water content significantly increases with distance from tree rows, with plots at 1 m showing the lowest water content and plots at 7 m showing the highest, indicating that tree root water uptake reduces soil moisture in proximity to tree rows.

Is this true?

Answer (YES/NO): NO